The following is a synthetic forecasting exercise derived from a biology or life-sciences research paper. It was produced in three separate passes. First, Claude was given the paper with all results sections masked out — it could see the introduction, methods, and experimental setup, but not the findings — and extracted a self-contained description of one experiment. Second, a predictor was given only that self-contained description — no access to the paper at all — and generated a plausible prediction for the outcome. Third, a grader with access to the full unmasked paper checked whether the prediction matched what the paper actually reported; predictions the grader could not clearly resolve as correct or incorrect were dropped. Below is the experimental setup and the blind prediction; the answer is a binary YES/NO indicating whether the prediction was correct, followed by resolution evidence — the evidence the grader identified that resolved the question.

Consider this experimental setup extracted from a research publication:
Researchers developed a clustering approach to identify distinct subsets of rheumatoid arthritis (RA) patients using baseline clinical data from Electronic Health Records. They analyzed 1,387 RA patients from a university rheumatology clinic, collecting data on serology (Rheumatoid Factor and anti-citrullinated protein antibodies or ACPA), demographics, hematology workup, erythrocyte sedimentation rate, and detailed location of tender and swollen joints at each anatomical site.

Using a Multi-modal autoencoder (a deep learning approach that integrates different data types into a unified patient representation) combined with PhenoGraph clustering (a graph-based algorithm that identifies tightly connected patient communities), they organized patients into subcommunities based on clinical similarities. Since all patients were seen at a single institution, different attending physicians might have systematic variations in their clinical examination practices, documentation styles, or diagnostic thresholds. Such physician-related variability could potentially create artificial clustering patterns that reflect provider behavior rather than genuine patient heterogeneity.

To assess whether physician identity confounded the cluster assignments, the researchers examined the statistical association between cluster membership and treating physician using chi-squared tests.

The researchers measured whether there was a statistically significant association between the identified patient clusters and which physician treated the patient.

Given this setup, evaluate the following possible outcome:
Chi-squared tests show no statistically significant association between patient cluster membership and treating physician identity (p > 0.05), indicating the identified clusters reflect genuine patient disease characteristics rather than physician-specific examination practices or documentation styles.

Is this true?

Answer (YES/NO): YES